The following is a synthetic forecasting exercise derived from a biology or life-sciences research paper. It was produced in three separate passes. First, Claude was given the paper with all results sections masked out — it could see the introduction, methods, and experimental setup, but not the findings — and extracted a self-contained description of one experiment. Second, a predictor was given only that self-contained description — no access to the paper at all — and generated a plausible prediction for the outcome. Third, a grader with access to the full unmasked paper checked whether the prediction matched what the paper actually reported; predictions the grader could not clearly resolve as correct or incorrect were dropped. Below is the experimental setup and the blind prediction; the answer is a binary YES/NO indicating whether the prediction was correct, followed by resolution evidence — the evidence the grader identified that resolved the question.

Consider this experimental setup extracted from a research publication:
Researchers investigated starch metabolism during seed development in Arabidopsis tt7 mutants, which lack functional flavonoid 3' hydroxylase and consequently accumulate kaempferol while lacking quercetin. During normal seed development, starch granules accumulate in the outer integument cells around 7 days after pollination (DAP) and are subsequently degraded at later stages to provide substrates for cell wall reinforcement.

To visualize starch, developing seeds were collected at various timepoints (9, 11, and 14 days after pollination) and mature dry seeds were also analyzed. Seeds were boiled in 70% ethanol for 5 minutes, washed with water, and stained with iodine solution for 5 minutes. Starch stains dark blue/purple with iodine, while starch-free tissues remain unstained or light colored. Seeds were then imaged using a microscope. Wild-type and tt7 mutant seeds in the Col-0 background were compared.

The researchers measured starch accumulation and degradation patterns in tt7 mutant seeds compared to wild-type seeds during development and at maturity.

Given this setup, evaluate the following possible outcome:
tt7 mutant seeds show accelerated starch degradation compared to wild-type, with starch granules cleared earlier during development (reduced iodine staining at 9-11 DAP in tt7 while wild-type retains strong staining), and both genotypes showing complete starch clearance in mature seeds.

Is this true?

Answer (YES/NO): NO